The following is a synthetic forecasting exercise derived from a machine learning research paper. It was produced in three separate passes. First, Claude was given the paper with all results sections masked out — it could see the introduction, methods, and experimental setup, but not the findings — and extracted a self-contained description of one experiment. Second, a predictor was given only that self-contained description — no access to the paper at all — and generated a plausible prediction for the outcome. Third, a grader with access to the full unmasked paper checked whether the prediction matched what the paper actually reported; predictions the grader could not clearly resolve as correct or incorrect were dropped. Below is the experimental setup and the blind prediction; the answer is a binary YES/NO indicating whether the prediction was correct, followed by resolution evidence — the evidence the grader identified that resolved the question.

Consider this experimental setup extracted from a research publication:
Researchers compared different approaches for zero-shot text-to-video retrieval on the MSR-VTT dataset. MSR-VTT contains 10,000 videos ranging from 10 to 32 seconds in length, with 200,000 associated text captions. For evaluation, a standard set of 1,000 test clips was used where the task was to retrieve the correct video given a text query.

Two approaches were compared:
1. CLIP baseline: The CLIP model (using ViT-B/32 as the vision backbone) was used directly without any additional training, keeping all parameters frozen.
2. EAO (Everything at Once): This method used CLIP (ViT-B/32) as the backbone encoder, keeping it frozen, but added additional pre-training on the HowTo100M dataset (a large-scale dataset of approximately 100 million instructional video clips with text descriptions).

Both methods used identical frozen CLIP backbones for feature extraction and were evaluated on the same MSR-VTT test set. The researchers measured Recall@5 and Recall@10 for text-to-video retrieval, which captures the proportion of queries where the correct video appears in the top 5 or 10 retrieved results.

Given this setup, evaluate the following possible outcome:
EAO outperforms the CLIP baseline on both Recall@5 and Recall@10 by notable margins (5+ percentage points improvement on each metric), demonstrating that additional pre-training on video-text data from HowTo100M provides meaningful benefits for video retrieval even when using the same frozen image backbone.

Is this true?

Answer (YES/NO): NO